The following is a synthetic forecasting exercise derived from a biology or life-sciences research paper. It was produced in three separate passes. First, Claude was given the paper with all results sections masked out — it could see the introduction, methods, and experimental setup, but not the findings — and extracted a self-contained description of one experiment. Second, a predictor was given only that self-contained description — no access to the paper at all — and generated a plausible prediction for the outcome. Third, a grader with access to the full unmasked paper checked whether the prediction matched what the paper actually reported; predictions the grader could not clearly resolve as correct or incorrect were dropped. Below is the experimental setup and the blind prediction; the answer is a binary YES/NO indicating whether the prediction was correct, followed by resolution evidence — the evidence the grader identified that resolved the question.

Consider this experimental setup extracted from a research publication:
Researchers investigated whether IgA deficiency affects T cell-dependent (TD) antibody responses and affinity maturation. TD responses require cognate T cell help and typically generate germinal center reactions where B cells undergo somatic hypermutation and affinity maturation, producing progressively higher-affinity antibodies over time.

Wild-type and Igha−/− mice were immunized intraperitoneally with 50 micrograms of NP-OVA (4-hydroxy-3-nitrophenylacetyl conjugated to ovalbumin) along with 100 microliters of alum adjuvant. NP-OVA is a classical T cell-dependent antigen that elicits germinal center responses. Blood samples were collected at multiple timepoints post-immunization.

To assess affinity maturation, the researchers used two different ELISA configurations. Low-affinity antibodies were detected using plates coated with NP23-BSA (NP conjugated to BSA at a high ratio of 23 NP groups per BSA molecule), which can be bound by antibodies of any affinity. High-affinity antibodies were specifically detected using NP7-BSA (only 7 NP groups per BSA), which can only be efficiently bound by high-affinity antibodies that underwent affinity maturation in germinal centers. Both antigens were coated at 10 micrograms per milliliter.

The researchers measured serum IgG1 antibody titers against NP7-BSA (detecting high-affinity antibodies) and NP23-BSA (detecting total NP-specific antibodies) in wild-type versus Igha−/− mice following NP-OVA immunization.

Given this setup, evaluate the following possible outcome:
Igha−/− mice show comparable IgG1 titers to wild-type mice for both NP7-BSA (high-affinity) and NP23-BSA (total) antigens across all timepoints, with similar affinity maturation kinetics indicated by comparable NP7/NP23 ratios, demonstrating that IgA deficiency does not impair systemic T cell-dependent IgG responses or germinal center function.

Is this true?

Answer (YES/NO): NO